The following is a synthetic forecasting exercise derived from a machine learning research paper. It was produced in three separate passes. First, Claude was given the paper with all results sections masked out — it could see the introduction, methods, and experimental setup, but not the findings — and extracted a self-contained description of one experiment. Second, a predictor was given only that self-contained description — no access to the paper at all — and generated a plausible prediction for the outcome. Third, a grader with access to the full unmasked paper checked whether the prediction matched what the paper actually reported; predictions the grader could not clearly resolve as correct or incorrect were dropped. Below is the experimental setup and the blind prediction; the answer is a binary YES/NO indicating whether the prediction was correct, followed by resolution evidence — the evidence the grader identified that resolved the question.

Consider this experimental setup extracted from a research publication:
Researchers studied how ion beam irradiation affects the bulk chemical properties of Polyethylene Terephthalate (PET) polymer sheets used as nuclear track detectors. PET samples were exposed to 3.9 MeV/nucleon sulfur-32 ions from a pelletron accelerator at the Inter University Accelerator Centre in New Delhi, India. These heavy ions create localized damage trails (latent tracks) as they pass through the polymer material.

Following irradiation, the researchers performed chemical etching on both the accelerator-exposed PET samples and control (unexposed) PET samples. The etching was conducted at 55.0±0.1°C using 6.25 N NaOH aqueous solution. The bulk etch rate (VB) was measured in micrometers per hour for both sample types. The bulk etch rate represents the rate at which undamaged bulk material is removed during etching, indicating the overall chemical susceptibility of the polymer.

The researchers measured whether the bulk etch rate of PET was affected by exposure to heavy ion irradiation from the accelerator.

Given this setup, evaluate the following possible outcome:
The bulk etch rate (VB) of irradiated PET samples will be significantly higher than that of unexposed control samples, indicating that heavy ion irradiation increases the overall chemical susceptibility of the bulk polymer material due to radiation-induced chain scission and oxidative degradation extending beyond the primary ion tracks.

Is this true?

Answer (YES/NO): NO